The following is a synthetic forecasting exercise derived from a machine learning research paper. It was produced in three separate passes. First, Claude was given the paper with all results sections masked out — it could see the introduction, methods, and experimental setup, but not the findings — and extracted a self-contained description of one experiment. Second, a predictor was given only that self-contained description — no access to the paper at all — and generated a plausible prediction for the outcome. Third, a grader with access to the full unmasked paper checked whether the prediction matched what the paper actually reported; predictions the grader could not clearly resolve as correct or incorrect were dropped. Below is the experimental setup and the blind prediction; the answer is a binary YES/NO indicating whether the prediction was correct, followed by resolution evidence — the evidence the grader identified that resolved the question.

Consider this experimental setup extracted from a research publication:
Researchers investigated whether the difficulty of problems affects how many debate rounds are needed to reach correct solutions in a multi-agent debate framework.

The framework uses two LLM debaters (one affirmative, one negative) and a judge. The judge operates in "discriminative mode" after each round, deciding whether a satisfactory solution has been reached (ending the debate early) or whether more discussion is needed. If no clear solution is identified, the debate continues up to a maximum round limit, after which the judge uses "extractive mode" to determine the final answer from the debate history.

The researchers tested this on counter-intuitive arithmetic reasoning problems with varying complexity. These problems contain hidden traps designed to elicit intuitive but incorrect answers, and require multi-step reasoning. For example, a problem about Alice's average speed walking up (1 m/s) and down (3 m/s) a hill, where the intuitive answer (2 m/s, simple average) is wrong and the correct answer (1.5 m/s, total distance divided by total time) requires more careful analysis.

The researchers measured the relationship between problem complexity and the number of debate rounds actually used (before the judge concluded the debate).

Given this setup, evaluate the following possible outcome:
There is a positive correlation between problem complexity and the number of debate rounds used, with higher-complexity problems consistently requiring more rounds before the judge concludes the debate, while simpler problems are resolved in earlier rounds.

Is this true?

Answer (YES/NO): YES